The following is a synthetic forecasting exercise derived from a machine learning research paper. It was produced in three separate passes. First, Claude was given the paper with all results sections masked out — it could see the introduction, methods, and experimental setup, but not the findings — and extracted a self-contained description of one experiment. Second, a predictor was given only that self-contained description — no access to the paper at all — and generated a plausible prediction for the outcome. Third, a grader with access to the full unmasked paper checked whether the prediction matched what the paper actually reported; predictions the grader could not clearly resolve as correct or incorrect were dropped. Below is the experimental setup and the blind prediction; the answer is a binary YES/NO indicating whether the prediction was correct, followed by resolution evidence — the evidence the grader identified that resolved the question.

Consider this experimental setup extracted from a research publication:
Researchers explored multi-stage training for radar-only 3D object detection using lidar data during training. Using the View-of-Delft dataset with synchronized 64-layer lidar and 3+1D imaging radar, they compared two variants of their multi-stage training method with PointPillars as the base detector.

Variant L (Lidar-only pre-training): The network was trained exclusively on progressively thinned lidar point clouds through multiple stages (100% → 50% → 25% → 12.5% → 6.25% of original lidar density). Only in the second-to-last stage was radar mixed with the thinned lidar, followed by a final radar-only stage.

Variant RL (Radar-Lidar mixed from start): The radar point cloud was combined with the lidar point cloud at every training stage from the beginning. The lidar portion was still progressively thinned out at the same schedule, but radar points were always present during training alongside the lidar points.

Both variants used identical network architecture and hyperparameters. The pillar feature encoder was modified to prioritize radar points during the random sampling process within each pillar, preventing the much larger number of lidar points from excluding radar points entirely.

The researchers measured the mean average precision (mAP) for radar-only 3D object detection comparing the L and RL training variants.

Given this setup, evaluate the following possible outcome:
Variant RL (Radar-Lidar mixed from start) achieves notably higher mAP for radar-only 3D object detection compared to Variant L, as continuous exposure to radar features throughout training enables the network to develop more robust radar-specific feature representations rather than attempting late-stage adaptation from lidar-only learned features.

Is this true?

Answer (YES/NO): YES